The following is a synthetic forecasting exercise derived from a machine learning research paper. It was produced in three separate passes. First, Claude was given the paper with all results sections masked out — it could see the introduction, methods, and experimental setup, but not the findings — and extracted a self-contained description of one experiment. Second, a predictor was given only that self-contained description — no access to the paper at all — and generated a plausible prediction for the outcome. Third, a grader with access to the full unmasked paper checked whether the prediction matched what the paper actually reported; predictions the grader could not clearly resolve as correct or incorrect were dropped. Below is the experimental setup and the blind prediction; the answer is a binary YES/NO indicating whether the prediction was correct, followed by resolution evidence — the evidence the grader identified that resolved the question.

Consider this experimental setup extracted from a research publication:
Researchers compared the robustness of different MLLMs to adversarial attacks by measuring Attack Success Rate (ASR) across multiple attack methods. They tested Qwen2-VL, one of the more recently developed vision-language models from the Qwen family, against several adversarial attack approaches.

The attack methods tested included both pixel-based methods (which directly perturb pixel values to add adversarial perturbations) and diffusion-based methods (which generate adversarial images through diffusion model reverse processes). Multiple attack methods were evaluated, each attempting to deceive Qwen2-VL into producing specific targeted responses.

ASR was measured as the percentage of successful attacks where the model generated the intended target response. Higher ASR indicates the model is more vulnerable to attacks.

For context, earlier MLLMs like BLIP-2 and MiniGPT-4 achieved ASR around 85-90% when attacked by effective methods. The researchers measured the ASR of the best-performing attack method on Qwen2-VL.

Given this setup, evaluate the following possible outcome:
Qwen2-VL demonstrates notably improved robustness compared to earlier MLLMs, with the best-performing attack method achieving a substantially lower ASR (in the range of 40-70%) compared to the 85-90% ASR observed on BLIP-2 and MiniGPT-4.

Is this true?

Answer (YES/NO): NO